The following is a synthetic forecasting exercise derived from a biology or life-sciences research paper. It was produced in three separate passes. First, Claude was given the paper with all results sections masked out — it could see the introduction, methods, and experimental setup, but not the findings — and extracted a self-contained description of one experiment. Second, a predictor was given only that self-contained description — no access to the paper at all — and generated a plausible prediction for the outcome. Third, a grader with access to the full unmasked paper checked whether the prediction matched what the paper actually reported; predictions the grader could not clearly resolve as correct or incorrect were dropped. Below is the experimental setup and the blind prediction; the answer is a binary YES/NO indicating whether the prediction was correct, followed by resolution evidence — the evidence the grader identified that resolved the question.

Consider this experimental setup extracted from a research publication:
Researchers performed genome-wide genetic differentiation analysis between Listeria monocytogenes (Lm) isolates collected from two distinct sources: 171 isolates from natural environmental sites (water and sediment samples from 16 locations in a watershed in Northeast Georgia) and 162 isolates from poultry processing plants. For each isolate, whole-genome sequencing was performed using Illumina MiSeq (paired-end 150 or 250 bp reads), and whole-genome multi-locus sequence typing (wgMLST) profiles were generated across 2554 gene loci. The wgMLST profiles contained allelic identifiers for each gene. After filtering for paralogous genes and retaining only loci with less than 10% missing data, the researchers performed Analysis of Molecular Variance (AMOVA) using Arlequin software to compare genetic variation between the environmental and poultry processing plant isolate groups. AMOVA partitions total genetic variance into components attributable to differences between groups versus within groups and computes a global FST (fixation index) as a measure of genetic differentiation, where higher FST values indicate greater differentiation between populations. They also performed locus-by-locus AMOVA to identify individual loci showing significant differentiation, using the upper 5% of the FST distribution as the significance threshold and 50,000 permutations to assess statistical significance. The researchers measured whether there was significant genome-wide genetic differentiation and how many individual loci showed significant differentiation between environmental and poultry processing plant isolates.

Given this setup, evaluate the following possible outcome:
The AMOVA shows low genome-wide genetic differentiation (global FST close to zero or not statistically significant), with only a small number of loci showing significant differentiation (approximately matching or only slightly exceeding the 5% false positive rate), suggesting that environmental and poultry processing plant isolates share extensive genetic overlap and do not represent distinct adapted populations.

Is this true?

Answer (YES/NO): NO